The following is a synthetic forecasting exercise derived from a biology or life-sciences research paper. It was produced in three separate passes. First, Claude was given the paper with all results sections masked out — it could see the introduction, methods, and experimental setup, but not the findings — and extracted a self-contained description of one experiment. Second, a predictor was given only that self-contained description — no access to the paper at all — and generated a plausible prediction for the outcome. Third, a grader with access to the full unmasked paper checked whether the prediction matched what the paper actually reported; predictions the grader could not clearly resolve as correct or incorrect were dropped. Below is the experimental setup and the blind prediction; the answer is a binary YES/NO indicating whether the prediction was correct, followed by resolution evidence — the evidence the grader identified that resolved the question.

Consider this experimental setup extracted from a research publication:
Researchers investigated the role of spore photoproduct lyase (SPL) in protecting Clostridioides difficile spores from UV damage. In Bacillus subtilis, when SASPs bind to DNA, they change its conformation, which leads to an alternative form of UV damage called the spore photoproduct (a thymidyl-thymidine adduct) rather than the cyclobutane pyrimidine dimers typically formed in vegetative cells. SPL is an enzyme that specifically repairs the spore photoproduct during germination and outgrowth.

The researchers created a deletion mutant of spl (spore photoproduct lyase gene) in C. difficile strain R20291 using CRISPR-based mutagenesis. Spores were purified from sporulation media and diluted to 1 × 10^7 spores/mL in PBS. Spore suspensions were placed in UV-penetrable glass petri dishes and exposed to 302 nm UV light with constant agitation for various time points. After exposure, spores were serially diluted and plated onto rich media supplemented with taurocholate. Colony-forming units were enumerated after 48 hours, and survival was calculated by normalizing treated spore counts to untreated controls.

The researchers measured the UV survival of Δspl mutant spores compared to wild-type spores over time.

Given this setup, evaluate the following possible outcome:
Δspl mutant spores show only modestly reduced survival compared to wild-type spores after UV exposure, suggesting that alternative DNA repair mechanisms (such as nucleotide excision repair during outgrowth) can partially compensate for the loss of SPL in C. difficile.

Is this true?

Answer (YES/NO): YES